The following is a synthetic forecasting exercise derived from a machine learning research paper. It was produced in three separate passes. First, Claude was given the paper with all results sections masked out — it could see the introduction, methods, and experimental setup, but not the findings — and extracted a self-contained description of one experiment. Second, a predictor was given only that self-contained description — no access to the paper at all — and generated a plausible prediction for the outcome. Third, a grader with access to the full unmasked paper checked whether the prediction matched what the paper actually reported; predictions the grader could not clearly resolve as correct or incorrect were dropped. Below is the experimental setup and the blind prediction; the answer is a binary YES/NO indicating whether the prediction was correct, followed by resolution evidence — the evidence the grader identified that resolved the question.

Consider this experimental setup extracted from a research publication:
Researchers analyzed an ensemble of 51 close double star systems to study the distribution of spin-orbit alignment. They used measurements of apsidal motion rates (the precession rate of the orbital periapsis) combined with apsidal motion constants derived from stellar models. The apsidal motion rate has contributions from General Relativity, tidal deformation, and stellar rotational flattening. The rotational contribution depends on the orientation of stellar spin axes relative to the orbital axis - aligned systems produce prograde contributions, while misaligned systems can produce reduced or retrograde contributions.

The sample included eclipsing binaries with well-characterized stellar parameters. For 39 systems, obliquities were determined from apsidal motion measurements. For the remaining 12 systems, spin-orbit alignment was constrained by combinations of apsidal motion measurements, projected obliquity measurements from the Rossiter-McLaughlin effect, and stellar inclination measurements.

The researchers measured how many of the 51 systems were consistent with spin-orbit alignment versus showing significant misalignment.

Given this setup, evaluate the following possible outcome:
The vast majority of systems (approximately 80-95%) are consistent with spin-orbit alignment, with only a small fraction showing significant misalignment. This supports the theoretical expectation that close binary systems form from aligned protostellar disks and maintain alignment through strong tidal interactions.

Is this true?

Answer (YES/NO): YES